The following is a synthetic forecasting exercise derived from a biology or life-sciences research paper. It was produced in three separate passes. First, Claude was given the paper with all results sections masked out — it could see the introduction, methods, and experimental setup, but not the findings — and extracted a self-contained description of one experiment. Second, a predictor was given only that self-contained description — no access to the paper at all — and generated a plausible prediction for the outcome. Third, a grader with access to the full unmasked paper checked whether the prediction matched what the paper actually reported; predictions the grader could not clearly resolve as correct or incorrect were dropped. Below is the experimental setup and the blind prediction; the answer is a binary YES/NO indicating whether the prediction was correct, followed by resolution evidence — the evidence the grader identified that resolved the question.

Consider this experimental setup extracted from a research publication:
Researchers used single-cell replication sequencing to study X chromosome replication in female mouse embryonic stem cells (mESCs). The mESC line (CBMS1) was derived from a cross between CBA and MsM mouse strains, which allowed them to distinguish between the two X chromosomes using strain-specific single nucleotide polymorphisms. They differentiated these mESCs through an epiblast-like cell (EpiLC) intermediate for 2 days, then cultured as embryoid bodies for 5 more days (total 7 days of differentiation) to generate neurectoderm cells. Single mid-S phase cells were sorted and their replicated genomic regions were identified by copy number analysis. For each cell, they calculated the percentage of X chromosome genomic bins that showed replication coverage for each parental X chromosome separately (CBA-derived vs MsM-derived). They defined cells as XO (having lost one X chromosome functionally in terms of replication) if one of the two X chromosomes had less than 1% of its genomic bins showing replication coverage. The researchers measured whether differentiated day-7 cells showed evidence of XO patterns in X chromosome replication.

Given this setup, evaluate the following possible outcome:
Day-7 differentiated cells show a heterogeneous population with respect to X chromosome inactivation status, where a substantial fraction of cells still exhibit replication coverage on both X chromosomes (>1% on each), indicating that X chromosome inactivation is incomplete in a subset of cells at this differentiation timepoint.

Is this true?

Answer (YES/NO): NO